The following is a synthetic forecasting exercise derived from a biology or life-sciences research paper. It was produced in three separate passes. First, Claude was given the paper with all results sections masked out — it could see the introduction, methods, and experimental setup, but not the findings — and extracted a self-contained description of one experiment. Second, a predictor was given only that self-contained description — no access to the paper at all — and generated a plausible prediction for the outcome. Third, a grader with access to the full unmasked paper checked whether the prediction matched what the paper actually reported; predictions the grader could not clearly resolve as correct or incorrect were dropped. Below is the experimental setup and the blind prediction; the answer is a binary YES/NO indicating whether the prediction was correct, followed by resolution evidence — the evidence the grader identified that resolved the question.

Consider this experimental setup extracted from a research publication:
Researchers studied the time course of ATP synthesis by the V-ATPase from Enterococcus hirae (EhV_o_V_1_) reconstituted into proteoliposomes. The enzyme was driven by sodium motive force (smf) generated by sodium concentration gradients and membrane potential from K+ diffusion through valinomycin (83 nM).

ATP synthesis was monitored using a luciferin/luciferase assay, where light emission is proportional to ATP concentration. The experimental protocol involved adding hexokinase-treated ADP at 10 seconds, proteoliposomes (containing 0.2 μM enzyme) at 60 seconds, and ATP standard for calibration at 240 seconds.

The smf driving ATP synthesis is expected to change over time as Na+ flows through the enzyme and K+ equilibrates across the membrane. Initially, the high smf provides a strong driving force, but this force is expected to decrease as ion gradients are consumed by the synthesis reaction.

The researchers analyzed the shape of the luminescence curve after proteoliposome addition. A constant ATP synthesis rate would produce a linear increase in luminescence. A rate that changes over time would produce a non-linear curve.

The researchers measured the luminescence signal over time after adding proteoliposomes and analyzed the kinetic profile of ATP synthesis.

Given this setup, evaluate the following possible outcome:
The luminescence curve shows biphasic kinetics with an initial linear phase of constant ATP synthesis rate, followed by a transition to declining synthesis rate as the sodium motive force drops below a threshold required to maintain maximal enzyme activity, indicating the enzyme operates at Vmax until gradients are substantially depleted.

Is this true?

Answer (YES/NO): NO